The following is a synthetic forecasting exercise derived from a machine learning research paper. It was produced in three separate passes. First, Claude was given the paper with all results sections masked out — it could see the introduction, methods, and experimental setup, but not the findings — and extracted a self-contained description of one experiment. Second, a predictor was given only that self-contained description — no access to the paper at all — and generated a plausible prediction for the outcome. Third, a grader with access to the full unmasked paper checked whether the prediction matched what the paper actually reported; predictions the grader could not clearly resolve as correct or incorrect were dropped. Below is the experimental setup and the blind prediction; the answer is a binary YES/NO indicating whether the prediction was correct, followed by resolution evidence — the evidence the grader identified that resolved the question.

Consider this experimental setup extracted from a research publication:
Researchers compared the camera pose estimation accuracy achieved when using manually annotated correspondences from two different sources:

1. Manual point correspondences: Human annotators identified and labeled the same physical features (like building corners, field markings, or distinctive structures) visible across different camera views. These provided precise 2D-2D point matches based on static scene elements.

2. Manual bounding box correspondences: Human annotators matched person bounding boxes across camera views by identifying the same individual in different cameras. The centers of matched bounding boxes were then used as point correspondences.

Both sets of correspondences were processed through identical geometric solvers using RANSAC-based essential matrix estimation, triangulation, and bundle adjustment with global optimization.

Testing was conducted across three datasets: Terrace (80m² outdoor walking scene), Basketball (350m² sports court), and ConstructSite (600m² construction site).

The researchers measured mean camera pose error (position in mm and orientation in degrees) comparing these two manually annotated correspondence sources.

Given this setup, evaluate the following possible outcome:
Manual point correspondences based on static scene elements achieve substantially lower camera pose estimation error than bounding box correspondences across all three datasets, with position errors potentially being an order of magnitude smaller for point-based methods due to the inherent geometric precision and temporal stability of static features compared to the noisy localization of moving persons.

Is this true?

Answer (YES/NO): NO